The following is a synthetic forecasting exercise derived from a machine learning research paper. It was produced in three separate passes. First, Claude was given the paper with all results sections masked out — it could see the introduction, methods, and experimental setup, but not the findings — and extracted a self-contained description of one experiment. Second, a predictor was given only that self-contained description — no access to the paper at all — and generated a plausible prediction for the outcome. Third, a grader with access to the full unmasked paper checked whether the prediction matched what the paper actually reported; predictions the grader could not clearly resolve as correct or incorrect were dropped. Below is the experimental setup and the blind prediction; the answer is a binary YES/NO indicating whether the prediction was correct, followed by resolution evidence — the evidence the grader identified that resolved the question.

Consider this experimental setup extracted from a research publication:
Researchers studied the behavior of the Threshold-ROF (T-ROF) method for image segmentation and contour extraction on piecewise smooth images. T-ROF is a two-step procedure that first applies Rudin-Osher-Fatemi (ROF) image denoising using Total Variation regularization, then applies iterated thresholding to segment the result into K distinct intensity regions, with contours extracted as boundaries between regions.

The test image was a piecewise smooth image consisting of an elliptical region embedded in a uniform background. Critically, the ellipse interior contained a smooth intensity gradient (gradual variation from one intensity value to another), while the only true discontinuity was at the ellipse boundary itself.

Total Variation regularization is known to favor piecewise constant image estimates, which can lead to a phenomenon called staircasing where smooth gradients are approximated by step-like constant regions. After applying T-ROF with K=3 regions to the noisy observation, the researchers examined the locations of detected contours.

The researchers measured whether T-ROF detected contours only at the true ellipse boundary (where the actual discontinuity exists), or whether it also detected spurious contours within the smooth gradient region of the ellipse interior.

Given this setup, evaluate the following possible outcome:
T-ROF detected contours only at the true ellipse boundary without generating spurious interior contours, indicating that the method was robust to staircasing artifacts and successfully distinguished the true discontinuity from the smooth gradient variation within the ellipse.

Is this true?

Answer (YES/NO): NO